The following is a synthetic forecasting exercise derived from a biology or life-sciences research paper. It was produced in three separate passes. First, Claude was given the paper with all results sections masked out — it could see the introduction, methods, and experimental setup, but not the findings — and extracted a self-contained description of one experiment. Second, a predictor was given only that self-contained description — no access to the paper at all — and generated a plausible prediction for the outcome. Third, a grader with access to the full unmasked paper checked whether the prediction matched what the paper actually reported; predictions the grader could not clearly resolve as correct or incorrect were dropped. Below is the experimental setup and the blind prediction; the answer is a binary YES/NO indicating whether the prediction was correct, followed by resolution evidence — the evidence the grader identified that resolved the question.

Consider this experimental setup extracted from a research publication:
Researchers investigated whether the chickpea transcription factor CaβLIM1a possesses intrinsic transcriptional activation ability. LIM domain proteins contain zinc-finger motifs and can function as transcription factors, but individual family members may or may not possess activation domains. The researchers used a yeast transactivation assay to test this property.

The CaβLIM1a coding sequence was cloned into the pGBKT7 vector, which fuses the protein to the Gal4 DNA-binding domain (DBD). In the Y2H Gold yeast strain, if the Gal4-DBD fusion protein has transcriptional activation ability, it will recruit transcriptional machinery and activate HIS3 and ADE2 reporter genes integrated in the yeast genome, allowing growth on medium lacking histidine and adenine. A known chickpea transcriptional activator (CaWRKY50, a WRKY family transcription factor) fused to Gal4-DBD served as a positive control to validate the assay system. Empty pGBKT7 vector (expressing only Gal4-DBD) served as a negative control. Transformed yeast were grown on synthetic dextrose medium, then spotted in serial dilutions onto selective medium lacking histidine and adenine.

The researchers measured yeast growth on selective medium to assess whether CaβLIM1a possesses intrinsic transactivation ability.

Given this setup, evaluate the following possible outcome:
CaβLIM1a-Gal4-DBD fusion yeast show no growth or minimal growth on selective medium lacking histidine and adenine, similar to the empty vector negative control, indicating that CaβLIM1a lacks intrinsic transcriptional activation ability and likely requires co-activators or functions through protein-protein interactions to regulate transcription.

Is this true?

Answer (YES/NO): NO